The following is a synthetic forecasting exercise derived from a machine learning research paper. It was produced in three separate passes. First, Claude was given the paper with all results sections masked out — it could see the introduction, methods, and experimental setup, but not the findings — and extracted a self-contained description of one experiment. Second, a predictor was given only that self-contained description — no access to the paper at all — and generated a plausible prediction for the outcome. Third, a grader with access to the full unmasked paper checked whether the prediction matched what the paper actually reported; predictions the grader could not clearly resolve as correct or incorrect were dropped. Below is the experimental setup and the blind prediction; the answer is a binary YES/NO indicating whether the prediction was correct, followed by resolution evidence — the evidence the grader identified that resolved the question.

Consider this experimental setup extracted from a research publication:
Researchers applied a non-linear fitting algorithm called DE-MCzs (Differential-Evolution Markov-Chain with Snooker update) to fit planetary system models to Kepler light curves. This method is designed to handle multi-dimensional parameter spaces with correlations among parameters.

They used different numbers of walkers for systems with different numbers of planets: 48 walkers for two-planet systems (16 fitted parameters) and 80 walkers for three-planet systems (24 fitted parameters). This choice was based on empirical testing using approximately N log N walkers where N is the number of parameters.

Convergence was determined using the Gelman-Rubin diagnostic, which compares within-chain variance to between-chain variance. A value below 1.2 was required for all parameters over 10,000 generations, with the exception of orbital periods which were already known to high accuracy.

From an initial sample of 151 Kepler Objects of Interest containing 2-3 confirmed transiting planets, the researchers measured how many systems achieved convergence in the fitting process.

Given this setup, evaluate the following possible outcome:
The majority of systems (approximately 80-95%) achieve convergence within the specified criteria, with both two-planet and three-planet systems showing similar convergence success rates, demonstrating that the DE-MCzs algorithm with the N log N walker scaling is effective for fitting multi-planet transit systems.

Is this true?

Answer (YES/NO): YES